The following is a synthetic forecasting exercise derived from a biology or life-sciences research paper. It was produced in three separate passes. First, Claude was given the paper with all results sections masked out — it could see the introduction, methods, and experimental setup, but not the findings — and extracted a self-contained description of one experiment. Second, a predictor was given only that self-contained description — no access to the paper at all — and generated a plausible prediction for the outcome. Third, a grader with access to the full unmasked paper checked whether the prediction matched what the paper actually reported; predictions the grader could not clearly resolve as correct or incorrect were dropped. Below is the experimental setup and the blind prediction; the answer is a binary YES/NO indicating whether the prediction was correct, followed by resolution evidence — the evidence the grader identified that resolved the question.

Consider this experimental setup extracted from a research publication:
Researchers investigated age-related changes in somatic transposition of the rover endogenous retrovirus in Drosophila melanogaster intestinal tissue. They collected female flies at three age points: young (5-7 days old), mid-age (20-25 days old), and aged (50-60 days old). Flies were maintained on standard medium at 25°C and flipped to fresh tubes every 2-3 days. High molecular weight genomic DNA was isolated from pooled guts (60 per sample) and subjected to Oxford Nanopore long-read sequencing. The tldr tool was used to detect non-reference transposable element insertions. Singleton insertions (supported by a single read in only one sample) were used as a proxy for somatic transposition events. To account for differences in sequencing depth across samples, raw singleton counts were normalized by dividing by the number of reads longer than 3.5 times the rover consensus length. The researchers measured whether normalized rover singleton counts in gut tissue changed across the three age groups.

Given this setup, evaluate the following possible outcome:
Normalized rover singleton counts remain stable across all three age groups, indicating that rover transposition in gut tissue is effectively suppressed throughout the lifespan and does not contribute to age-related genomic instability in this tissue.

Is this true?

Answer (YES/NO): NO